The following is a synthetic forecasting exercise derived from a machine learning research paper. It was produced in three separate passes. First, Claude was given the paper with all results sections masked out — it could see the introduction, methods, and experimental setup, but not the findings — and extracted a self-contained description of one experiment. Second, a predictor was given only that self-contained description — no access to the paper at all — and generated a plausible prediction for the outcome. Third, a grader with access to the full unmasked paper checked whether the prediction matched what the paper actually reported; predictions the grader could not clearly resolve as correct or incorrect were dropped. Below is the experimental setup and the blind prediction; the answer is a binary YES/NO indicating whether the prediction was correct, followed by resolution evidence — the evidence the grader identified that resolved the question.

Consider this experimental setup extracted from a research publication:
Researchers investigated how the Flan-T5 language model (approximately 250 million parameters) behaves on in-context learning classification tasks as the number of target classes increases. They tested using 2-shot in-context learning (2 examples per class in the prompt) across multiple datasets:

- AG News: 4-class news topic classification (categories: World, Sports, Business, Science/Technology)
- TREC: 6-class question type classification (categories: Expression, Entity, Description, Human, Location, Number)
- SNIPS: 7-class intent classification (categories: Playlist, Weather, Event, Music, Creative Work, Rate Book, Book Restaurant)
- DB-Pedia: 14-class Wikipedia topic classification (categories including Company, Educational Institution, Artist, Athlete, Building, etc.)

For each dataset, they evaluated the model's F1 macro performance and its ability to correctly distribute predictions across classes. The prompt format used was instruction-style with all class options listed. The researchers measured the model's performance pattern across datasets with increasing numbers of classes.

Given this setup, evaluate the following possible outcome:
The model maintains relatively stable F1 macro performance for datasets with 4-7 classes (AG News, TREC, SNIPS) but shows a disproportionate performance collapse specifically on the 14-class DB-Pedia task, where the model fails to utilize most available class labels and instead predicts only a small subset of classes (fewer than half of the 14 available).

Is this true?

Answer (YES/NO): NO